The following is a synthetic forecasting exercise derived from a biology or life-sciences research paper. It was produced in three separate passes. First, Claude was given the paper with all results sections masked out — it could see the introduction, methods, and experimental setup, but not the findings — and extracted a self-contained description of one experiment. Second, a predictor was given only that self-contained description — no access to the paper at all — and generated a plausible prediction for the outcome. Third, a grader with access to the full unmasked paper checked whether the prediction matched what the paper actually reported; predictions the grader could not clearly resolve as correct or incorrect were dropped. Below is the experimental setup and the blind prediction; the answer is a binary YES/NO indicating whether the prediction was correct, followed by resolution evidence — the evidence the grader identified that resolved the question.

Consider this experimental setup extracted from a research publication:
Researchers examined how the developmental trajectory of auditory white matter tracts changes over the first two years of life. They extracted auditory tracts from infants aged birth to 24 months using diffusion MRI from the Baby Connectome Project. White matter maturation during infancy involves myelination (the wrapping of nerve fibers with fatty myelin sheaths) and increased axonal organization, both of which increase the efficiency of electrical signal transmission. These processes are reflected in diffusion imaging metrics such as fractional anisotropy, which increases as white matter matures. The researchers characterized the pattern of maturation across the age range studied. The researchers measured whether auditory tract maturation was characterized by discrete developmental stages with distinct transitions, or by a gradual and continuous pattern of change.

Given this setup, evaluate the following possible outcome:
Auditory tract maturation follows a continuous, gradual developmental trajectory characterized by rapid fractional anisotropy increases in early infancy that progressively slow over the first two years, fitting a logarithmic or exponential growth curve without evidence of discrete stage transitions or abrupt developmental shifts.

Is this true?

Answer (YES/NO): NO